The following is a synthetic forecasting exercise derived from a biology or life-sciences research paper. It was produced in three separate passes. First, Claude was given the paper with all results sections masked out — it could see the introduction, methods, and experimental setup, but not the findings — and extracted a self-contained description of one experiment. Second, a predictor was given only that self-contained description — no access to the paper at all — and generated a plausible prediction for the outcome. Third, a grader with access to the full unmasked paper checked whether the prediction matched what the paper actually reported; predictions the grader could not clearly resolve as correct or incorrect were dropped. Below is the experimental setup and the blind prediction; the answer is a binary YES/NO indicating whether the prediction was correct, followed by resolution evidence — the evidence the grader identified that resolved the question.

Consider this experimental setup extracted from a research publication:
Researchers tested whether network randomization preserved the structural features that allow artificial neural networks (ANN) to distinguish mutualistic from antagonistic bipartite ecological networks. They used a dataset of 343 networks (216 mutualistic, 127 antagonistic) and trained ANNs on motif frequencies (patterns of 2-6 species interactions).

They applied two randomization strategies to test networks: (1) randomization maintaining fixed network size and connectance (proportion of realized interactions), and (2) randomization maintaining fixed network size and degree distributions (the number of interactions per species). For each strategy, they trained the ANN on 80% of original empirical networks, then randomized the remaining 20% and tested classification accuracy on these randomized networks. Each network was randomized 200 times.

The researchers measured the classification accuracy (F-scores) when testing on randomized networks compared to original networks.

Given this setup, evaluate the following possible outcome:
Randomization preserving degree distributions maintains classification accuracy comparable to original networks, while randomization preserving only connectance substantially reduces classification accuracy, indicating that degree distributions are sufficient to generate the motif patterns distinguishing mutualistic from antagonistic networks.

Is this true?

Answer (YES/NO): NO